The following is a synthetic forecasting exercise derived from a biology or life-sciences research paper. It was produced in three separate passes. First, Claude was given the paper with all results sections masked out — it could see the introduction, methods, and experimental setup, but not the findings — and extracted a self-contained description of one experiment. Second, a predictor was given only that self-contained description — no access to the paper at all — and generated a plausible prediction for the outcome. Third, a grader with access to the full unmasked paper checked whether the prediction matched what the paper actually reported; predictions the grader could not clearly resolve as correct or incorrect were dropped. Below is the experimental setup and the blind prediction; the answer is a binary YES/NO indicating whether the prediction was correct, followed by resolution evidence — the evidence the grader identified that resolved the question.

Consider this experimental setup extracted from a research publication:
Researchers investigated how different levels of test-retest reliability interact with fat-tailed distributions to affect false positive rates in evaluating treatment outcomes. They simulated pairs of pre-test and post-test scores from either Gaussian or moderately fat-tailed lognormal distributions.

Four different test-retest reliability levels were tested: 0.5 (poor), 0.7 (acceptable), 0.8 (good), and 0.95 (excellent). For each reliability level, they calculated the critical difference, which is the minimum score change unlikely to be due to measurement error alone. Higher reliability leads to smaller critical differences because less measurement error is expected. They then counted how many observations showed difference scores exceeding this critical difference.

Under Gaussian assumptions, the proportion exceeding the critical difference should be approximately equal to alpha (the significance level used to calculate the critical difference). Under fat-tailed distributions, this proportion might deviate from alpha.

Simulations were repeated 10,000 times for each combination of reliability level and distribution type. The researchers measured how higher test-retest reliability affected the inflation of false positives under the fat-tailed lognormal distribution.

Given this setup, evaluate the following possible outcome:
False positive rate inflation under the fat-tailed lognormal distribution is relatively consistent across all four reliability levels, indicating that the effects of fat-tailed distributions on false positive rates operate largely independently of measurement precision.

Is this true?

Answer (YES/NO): NO